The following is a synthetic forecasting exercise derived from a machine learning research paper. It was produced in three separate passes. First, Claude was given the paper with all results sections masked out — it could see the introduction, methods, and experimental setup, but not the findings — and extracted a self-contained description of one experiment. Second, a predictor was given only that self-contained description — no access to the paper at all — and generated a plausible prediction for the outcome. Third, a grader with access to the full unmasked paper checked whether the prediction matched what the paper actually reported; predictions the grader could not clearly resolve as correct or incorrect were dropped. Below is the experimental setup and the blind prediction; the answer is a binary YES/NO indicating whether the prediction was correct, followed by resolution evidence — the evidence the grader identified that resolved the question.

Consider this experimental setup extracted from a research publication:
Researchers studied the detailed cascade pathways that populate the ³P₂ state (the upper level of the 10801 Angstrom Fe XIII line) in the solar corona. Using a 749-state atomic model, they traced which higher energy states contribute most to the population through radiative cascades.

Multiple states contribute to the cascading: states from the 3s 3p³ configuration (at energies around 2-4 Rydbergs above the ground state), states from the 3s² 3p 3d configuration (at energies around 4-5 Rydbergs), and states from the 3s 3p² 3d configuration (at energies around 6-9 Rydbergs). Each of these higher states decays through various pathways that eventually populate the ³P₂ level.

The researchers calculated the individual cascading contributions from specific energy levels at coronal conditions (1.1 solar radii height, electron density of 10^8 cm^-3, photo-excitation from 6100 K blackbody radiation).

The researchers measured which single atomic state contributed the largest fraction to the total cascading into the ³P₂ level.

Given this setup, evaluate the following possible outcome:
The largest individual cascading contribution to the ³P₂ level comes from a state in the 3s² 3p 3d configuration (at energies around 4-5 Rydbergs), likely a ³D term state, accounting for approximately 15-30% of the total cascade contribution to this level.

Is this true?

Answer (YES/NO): NO